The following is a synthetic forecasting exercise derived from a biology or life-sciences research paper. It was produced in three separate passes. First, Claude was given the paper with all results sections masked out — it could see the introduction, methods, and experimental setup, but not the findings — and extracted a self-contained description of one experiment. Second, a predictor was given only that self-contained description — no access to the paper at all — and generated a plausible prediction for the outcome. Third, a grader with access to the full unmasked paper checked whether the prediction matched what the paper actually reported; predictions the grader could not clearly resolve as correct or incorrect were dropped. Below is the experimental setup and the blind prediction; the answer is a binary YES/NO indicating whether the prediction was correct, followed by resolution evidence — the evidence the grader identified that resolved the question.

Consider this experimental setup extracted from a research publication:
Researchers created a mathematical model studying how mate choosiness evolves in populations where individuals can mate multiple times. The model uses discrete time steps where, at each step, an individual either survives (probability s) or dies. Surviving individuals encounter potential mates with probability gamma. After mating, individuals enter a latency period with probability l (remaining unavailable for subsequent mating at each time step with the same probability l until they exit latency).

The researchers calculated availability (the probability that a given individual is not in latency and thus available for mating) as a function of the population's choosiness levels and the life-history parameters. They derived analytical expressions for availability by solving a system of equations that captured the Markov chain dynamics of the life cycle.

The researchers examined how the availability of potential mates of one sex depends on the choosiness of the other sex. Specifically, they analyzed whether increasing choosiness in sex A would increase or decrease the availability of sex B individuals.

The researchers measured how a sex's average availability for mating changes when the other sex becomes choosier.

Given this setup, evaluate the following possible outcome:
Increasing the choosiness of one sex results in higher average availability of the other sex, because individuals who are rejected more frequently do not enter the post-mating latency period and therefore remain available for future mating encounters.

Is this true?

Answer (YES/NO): NO